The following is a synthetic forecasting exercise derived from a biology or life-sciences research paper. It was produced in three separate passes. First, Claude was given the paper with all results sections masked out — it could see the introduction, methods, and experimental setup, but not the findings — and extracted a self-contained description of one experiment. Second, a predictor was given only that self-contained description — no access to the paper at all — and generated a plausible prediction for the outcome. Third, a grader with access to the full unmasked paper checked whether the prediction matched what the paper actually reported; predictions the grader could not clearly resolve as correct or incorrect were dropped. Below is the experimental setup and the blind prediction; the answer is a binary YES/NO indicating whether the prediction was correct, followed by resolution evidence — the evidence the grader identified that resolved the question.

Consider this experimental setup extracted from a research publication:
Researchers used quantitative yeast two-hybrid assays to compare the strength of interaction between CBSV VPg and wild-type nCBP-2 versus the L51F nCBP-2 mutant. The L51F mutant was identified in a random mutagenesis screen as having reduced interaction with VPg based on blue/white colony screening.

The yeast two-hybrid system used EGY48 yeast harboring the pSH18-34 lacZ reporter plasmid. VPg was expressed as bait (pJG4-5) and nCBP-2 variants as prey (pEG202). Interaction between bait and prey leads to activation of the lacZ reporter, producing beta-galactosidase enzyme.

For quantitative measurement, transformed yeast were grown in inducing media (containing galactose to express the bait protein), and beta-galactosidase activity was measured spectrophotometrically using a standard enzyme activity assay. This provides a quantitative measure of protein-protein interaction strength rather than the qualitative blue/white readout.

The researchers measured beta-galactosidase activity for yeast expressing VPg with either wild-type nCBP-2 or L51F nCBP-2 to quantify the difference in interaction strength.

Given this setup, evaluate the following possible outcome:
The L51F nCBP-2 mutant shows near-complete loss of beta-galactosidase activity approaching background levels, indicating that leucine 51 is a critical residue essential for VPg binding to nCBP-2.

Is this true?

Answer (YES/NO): YES